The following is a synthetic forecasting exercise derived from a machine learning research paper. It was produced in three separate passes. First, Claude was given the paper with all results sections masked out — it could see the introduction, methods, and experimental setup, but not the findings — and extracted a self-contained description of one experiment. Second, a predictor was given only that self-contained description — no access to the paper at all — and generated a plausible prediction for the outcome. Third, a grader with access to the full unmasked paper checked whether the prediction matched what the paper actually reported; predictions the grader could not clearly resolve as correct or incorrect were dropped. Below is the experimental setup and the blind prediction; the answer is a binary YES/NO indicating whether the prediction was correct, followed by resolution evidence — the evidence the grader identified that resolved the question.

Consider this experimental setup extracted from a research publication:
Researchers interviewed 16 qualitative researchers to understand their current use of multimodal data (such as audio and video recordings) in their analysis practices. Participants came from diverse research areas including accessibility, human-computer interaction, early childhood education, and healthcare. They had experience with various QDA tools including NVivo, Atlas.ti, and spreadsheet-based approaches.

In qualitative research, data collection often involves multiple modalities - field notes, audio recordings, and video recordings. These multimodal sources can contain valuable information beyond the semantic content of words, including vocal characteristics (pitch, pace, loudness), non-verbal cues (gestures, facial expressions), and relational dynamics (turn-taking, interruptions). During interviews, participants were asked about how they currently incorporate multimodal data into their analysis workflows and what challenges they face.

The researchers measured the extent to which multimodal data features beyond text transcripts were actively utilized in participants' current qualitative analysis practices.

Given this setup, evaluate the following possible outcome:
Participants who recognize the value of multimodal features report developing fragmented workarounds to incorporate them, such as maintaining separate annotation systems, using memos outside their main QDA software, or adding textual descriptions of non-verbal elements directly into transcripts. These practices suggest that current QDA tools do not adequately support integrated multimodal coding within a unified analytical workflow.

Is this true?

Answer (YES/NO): YES